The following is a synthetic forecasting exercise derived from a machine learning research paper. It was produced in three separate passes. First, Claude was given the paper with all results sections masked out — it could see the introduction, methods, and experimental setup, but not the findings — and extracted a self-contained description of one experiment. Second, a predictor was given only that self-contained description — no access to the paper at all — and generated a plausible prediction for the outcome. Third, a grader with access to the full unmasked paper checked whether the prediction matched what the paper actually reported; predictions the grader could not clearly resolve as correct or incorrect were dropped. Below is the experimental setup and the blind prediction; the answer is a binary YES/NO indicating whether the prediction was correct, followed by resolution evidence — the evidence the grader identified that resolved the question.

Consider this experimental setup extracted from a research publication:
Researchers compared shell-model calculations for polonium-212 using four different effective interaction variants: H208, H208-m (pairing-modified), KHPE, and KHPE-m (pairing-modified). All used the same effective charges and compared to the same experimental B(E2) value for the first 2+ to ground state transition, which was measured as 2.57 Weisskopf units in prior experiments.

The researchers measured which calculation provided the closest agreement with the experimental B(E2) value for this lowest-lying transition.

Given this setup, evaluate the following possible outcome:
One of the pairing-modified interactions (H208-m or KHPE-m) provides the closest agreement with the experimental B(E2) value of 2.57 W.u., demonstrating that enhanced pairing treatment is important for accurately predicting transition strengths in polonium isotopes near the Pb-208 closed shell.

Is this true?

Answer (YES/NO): NO